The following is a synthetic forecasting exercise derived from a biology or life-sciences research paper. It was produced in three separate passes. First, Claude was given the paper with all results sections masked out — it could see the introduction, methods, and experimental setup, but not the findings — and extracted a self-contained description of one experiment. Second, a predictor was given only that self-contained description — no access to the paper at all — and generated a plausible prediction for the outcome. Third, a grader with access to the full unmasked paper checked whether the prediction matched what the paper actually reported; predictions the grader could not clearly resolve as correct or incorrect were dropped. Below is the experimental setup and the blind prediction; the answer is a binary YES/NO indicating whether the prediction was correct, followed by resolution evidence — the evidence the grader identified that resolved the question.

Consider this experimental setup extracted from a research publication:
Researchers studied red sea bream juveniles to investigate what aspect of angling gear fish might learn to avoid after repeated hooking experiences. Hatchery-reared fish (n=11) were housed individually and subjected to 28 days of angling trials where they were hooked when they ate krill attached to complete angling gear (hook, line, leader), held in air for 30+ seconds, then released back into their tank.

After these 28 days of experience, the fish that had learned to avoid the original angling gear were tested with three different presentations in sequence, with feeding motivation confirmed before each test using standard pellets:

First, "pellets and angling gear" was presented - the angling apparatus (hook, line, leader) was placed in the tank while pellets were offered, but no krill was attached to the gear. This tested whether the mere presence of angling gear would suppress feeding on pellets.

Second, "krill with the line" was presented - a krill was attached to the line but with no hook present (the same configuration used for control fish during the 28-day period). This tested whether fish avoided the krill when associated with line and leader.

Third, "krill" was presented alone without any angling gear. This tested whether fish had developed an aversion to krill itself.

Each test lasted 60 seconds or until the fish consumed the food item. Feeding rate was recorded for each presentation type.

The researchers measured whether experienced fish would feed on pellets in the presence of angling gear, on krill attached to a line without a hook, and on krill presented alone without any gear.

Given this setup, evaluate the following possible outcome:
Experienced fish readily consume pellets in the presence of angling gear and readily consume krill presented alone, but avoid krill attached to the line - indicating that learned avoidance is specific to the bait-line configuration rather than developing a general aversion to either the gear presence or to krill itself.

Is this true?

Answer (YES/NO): YES